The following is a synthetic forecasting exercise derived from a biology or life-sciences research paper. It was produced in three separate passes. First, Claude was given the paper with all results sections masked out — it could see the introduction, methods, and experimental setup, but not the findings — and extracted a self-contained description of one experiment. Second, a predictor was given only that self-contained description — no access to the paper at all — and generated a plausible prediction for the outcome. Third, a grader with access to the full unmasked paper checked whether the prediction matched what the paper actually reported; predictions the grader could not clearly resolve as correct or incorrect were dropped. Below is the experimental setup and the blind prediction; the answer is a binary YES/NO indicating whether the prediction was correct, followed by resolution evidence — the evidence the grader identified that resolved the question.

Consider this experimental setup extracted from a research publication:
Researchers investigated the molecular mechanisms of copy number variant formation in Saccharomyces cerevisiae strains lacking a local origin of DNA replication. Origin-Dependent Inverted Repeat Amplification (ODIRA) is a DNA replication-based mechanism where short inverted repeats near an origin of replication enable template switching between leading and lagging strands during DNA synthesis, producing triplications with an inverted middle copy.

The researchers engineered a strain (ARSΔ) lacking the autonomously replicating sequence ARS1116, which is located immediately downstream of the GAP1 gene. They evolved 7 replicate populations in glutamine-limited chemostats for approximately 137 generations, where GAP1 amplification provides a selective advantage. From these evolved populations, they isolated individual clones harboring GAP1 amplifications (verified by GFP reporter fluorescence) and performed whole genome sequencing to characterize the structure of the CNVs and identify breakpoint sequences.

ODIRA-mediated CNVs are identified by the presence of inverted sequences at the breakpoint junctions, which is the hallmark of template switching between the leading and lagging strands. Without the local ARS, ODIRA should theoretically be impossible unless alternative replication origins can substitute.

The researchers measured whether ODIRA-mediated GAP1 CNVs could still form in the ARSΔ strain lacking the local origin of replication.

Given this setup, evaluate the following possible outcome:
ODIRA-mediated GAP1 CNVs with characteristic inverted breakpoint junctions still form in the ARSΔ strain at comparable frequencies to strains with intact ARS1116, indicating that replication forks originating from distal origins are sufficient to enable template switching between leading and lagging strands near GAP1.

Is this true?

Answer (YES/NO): NO